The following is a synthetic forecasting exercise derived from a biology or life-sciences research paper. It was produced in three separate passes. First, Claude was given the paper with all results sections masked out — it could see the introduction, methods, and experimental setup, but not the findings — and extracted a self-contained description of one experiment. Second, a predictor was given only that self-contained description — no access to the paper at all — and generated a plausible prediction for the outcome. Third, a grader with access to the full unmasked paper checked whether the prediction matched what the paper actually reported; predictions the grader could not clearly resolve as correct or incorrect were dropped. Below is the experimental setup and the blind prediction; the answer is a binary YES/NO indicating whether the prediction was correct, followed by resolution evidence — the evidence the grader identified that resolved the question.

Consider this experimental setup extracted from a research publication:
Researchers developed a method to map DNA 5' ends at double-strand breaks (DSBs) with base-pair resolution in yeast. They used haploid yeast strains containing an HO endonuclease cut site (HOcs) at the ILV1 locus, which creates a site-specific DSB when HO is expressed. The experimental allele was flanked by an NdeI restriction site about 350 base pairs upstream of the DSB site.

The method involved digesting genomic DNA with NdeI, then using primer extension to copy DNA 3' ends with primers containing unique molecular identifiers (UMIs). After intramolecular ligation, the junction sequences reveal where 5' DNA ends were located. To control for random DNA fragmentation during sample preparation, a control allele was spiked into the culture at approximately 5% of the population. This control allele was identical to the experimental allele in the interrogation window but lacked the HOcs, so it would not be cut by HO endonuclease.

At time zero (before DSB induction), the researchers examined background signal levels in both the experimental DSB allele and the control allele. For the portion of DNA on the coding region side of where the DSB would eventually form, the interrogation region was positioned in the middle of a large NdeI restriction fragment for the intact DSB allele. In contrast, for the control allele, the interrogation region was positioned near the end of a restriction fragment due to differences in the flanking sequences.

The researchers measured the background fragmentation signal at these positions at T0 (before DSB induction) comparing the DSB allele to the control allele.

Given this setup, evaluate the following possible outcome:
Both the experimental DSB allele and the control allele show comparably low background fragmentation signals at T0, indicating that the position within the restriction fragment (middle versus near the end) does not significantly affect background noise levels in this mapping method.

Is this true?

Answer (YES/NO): NO